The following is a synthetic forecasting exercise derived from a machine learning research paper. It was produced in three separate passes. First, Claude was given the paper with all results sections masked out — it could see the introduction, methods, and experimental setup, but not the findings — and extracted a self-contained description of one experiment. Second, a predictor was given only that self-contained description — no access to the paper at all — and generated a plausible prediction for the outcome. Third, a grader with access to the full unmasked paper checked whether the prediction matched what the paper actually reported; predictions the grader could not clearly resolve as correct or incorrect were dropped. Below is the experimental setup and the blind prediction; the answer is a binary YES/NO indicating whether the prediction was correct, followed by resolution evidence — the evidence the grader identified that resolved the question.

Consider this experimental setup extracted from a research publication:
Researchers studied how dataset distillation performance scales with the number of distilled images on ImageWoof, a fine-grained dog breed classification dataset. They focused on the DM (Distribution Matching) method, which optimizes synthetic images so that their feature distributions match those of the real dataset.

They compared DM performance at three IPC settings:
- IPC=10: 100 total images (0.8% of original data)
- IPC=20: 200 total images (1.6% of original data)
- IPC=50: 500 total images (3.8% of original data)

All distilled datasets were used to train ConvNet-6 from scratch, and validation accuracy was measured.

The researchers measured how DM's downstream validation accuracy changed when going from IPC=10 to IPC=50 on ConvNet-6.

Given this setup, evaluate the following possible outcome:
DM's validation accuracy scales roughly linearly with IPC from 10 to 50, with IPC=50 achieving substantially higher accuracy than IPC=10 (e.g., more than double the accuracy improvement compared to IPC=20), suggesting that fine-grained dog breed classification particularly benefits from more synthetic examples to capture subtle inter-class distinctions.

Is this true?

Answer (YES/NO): NO